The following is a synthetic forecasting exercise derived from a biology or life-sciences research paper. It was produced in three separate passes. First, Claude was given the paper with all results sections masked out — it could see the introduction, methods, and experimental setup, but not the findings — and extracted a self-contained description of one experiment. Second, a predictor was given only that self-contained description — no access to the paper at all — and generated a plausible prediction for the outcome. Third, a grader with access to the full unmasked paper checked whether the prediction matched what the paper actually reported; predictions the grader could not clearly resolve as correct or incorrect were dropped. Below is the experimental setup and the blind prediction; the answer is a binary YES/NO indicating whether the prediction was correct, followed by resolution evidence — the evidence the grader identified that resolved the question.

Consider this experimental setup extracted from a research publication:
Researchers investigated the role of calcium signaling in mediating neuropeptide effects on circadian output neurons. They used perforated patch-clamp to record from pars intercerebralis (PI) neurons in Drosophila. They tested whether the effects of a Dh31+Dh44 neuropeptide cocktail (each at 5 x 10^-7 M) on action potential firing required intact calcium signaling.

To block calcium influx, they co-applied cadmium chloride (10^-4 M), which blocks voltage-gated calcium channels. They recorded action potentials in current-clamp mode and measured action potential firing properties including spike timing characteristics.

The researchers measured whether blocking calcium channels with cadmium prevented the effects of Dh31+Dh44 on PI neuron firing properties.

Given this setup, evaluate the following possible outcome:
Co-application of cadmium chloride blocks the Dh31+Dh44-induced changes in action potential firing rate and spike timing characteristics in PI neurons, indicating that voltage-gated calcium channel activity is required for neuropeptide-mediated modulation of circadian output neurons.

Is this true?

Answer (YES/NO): YES